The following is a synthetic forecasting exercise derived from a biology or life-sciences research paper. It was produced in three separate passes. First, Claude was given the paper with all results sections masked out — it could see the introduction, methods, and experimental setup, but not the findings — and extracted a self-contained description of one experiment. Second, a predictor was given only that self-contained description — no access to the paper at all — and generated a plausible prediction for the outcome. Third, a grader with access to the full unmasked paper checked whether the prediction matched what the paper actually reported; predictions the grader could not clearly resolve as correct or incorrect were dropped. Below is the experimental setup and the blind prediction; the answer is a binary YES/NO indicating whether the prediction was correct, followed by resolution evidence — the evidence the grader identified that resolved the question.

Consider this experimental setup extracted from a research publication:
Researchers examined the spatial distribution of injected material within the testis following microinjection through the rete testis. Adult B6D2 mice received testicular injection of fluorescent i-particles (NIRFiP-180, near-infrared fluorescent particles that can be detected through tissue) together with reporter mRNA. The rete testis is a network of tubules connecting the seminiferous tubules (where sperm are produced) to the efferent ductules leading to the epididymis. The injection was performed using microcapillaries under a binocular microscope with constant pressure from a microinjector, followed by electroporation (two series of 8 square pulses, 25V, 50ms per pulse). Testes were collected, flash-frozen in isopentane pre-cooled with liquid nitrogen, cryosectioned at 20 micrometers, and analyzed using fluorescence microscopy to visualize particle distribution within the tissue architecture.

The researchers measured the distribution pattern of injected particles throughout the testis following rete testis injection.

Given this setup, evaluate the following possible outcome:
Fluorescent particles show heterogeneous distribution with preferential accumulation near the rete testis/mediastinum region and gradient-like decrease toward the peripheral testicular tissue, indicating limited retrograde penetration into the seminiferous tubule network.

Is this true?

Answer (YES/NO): NO